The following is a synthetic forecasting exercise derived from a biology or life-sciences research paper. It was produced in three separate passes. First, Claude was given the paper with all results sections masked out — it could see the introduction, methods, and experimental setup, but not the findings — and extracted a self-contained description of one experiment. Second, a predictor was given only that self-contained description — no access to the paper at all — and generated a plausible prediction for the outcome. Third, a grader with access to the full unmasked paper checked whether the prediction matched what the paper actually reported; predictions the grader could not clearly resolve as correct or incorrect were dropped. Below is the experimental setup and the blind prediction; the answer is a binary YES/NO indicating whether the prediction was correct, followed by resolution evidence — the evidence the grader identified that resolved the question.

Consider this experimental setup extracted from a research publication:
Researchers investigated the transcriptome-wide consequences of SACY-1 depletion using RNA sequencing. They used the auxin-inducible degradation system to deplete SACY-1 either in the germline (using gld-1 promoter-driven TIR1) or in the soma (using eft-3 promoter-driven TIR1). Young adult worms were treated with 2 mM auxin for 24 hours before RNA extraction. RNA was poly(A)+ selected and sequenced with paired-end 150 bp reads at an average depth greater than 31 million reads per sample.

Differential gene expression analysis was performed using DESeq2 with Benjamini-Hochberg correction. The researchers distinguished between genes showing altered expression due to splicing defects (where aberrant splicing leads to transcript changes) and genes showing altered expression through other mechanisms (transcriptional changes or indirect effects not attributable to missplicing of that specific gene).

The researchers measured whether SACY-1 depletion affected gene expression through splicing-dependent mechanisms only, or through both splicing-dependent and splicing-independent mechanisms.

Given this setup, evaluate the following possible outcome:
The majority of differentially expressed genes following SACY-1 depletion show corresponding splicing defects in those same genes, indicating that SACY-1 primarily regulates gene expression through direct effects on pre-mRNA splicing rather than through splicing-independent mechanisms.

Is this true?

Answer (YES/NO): NO